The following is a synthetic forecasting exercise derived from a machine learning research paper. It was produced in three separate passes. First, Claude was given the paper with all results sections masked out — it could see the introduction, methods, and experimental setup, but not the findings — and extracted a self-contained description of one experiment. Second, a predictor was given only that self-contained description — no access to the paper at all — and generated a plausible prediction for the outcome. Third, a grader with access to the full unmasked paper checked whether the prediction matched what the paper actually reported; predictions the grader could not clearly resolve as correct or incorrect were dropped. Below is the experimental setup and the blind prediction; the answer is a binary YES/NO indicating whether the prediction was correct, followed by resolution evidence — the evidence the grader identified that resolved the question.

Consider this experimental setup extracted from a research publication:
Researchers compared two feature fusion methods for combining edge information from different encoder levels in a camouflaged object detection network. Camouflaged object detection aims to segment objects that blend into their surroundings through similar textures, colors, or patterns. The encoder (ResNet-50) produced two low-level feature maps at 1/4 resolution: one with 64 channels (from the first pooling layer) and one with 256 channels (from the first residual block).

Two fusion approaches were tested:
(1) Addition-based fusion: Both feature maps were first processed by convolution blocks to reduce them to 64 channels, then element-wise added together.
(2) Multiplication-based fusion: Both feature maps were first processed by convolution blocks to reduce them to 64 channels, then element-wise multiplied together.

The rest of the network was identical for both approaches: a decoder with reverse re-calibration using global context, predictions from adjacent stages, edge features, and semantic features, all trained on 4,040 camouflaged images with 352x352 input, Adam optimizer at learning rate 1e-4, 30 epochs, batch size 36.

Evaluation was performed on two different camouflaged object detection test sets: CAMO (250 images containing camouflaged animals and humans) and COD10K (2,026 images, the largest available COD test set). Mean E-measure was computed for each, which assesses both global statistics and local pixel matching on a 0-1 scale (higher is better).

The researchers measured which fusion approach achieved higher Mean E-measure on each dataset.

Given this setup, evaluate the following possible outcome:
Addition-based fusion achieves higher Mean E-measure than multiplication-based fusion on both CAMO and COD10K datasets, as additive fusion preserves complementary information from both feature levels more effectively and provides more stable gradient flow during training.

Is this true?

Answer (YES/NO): NO